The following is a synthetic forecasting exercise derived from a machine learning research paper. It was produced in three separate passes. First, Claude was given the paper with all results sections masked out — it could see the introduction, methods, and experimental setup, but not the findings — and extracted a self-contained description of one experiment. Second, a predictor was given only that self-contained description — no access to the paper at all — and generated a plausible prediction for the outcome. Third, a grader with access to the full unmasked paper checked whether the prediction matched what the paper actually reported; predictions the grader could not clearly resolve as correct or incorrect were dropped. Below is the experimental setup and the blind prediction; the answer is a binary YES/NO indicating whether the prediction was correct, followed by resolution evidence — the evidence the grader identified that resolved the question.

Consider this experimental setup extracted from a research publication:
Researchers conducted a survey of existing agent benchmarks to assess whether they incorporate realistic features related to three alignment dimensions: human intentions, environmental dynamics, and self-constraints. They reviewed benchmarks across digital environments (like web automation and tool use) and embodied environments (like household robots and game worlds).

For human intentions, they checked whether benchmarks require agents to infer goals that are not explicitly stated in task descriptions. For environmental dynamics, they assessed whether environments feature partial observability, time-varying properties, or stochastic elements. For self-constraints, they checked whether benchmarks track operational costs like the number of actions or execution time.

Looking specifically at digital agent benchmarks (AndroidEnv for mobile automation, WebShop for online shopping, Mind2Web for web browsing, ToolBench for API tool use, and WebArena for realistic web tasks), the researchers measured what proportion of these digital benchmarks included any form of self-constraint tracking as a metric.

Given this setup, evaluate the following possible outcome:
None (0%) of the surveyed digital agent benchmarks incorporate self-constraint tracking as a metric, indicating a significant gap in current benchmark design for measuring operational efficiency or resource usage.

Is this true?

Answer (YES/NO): YES